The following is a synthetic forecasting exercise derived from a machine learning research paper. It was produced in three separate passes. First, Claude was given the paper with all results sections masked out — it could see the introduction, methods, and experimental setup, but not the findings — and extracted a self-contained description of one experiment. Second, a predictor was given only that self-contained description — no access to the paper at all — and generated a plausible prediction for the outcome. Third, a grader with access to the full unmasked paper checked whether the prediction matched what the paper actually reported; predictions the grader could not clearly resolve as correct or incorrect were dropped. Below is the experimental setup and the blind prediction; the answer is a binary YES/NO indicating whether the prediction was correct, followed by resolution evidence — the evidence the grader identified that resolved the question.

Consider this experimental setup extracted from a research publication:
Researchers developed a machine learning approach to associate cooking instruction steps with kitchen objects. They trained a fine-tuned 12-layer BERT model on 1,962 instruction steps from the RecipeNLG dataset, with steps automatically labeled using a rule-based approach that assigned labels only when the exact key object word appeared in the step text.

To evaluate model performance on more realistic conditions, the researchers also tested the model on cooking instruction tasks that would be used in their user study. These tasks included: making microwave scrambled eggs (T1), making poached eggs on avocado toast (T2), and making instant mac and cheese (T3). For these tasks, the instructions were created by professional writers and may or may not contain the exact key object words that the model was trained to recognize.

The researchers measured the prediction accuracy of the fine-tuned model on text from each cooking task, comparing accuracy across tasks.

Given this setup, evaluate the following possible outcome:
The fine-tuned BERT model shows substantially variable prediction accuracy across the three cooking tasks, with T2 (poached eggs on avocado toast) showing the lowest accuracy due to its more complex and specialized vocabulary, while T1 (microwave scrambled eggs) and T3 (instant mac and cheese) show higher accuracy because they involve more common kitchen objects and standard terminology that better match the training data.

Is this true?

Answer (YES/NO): NO